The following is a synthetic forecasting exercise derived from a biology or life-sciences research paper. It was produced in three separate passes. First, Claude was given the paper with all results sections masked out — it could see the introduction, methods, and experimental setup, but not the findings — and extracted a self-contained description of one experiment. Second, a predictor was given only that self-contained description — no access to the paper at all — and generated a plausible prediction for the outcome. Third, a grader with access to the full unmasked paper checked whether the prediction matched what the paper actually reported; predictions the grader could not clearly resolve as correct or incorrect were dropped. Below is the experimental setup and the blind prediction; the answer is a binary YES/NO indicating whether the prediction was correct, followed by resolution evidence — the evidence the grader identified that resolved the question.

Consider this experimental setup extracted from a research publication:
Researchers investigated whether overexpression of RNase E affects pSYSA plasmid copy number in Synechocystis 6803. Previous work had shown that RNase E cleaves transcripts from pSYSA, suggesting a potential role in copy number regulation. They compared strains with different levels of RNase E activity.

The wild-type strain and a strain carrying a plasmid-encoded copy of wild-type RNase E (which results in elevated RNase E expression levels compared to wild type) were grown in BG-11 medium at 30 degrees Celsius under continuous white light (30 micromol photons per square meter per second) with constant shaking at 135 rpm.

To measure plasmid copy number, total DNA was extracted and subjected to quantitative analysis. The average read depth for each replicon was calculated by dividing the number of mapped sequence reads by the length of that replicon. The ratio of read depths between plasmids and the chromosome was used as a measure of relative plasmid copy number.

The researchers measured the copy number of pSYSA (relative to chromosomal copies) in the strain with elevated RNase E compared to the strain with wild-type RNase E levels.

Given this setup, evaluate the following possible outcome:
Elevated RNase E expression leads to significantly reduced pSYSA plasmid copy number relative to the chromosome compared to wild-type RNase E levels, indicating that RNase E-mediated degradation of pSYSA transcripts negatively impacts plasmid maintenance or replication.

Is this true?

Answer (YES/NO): NO